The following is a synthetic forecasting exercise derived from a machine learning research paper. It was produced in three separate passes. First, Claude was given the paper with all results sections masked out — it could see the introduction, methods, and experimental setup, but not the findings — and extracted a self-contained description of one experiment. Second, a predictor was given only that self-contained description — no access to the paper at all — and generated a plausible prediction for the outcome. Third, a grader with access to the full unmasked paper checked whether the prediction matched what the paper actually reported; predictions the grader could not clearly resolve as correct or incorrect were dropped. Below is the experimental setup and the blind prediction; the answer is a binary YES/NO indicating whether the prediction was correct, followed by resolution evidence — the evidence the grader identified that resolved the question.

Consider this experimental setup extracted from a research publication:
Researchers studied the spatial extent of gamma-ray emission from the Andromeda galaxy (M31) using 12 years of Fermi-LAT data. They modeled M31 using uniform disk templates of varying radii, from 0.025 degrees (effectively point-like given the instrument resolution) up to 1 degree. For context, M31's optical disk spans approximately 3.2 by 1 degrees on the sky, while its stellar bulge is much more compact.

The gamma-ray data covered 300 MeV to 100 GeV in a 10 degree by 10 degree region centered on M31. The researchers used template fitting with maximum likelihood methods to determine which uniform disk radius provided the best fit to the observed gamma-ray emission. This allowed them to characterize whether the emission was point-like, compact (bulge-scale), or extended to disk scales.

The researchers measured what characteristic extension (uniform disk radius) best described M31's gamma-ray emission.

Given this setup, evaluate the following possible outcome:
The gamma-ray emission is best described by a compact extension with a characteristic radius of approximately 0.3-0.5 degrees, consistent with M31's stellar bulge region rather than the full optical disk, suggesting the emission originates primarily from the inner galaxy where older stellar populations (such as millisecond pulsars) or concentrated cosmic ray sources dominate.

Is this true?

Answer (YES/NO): NO